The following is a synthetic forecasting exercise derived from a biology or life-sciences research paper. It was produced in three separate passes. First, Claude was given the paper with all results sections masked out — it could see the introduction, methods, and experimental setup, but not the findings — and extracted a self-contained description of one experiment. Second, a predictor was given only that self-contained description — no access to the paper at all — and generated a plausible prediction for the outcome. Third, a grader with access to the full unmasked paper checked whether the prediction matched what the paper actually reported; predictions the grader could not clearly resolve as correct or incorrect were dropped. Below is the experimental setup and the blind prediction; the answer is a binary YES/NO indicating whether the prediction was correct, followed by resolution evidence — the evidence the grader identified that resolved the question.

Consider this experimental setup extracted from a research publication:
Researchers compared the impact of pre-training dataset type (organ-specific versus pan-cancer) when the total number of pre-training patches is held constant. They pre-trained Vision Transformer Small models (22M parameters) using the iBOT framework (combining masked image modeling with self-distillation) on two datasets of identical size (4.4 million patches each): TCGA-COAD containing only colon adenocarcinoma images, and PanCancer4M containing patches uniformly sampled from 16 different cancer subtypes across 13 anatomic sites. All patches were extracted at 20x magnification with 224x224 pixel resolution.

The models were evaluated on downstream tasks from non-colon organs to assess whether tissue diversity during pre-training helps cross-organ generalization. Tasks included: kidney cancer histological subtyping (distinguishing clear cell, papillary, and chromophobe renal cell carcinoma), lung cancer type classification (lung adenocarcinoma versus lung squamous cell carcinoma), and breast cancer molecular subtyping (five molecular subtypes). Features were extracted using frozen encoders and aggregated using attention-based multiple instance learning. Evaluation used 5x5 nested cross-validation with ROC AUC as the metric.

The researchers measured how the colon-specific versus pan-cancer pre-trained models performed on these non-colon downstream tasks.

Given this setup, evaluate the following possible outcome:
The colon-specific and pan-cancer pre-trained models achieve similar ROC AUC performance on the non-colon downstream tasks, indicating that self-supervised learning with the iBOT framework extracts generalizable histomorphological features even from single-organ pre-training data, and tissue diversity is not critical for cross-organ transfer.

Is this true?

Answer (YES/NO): NO